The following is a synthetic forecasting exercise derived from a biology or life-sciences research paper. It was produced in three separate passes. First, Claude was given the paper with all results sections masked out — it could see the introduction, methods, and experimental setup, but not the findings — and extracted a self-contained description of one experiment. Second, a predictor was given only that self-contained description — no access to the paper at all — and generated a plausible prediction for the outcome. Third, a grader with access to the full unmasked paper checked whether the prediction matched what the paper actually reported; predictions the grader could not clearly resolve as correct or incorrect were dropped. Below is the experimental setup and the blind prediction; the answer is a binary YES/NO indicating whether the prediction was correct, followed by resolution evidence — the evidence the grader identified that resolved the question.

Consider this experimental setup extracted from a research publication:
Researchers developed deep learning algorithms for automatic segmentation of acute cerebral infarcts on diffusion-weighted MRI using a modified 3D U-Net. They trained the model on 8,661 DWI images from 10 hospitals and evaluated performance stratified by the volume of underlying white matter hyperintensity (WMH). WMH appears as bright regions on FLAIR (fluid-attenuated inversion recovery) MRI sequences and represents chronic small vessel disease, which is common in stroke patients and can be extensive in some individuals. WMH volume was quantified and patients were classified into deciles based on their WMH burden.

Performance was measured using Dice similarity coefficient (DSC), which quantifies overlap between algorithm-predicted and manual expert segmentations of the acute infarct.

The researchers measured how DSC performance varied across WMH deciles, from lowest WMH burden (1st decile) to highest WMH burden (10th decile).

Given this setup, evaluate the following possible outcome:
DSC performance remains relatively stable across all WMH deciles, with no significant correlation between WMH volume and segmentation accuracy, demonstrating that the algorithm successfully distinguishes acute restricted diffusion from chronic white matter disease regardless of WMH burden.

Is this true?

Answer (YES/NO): YES